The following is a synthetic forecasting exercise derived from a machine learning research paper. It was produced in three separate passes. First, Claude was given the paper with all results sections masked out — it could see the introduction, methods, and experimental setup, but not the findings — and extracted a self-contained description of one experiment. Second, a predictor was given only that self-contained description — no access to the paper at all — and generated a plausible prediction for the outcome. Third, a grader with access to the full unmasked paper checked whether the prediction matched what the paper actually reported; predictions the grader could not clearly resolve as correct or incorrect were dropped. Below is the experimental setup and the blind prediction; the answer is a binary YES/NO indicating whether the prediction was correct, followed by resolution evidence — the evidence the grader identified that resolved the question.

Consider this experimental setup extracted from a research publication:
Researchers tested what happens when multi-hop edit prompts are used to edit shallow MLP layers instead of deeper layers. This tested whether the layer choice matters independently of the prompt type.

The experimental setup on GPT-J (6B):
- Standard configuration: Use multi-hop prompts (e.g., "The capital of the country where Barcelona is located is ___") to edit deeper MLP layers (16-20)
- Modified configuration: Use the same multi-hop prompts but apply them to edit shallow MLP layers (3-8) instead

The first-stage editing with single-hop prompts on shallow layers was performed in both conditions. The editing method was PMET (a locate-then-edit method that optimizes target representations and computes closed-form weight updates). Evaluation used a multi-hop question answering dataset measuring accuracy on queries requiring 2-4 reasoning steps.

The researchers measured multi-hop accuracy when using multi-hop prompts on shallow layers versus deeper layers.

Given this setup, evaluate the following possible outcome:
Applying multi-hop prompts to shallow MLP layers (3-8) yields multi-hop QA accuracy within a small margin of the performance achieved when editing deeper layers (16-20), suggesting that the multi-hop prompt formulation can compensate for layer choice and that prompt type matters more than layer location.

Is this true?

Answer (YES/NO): NO